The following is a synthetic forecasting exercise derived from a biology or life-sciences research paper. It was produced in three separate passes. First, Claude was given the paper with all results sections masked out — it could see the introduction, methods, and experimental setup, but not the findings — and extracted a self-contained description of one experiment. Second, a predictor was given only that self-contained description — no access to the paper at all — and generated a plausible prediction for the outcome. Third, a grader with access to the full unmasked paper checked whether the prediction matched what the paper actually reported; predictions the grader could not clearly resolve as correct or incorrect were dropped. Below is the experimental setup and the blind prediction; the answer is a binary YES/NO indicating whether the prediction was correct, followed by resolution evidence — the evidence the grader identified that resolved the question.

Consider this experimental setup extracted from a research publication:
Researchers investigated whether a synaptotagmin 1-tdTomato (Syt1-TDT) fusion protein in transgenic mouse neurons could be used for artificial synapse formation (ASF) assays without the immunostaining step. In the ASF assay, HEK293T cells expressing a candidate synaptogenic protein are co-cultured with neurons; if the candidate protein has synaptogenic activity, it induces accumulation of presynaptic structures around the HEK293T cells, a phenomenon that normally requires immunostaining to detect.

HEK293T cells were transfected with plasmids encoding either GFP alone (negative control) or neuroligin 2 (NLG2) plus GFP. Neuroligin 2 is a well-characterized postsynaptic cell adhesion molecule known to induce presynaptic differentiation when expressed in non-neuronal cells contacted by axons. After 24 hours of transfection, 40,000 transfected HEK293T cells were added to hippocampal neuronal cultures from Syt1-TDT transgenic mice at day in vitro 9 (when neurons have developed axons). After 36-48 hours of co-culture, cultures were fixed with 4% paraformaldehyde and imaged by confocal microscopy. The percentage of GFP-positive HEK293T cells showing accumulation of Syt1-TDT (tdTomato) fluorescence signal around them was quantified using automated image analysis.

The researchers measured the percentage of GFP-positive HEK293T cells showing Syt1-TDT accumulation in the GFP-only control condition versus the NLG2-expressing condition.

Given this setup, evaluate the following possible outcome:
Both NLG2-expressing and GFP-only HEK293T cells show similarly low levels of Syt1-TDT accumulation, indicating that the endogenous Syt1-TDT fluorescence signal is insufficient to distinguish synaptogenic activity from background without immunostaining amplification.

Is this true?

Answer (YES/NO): NO